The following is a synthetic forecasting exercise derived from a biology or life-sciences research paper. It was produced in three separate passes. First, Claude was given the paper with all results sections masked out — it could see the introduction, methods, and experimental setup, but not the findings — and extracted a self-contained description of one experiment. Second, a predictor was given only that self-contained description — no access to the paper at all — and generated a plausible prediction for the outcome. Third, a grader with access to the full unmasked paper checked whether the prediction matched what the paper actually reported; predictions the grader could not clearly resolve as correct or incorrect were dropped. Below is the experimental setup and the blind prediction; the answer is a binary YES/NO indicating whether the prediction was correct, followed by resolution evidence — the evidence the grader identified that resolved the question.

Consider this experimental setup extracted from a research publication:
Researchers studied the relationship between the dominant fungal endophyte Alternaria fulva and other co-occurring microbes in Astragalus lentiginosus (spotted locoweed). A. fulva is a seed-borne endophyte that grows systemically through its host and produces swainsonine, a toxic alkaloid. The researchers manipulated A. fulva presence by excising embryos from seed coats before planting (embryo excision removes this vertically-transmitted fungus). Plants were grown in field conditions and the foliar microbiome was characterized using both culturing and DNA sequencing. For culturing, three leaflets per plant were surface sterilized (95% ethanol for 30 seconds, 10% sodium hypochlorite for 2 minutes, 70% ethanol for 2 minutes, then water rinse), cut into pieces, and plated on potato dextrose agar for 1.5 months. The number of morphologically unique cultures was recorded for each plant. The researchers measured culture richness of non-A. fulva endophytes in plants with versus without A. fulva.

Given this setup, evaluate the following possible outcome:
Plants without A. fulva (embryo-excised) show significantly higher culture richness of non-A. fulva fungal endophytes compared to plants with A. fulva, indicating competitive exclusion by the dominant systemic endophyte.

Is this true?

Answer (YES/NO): NO